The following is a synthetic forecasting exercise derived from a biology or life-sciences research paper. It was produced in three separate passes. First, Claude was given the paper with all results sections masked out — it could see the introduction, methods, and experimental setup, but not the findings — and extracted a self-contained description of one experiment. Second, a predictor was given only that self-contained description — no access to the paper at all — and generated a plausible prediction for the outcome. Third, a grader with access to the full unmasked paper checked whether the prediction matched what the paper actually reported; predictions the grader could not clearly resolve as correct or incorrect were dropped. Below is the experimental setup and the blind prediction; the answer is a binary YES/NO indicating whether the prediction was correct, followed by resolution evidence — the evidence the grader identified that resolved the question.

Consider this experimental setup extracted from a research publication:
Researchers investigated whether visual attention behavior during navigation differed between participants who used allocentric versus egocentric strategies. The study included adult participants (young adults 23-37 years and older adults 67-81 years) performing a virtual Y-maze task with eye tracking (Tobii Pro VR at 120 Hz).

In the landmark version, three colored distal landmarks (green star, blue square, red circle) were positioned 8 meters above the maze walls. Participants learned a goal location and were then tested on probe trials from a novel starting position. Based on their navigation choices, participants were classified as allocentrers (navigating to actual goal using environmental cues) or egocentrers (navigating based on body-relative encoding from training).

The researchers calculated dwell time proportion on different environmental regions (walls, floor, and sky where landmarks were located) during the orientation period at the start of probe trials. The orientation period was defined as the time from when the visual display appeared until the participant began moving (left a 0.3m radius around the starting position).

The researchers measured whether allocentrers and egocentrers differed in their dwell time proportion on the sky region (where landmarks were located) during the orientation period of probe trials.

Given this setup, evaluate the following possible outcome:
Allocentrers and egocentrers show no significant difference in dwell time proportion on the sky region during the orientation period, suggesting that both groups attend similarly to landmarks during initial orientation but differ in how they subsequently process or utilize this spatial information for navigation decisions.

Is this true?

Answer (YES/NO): NO